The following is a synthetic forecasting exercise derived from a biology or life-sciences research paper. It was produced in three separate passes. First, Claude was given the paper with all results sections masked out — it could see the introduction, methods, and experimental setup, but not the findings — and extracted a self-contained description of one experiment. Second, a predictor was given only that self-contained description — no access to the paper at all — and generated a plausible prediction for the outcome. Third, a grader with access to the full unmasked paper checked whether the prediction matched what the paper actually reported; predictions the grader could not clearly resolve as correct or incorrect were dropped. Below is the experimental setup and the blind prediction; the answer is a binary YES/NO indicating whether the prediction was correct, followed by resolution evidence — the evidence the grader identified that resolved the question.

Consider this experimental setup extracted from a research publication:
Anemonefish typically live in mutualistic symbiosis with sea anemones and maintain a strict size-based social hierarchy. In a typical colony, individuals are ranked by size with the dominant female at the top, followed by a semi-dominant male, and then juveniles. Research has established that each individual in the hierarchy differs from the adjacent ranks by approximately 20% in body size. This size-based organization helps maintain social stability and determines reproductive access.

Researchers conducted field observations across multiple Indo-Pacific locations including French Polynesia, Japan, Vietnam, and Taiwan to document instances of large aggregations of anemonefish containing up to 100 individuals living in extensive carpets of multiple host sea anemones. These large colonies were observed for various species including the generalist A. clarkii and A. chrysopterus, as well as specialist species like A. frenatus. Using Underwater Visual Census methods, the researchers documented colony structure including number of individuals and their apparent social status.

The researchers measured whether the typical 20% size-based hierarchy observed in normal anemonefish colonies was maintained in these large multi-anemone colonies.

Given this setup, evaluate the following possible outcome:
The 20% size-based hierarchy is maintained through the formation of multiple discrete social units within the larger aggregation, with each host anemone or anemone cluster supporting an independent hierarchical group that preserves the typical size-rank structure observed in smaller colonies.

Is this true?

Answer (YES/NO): NO